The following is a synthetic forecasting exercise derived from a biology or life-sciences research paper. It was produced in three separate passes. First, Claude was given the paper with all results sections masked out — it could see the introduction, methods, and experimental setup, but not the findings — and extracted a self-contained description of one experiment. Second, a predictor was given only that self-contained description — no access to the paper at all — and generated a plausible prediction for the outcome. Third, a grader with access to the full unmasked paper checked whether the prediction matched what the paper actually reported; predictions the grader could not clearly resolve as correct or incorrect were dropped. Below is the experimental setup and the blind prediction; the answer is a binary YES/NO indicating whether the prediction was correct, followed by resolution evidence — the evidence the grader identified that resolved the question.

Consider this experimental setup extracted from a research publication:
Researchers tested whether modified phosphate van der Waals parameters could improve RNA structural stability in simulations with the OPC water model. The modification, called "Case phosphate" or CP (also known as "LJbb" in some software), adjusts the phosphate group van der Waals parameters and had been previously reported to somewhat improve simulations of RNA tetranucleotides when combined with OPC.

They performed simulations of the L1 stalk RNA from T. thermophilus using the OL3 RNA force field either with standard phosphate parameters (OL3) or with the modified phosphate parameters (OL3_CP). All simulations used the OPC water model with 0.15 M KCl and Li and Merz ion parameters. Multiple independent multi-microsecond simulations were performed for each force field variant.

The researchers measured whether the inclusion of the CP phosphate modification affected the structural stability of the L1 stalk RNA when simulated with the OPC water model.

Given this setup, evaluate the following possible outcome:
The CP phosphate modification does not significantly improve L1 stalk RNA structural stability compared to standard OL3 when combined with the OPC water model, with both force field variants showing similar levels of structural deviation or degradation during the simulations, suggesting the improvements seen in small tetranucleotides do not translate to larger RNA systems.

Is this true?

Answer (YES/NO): YES